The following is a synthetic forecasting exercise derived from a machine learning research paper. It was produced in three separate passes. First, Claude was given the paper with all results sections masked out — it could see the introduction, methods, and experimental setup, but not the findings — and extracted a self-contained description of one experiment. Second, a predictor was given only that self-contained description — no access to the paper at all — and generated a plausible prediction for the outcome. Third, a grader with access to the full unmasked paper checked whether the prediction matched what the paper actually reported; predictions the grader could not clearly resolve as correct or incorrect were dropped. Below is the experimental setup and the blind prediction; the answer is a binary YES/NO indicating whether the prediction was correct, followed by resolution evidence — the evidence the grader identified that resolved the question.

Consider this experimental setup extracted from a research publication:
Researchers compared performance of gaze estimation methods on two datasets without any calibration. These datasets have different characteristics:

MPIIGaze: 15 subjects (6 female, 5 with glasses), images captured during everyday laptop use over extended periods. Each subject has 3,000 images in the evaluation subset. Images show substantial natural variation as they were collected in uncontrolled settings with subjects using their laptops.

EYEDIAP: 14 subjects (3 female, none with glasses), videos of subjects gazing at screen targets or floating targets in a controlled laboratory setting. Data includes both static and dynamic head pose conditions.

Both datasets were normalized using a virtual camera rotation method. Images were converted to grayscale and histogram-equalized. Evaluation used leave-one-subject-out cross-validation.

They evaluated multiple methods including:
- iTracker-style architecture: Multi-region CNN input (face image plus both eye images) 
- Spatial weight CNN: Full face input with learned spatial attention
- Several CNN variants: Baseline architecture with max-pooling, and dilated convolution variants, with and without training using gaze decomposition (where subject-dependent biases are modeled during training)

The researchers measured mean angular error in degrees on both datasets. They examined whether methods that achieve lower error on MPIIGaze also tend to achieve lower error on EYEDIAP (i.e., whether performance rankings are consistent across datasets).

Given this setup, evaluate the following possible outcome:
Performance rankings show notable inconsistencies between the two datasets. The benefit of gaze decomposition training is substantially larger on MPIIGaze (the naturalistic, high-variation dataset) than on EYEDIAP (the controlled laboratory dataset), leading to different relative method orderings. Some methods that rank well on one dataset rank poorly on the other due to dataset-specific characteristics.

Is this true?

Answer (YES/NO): NO